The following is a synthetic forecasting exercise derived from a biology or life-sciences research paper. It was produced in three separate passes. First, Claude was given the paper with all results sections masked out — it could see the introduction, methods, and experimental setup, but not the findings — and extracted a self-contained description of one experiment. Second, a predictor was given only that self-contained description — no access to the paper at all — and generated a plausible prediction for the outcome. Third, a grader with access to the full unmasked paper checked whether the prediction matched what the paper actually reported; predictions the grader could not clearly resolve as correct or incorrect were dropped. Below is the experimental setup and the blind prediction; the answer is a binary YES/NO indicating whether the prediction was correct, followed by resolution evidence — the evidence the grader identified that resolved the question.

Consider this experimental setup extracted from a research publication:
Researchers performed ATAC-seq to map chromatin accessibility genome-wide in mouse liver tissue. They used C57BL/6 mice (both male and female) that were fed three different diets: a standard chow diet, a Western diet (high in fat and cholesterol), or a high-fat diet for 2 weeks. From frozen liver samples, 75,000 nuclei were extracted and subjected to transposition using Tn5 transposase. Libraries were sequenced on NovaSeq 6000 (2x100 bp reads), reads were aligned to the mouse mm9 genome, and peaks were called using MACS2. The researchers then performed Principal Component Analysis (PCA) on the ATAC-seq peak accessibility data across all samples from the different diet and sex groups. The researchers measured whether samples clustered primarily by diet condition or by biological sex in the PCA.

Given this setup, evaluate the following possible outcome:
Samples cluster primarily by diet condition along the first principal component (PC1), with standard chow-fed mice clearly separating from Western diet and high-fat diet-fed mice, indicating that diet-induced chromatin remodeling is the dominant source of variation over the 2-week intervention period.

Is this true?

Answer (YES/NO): NO